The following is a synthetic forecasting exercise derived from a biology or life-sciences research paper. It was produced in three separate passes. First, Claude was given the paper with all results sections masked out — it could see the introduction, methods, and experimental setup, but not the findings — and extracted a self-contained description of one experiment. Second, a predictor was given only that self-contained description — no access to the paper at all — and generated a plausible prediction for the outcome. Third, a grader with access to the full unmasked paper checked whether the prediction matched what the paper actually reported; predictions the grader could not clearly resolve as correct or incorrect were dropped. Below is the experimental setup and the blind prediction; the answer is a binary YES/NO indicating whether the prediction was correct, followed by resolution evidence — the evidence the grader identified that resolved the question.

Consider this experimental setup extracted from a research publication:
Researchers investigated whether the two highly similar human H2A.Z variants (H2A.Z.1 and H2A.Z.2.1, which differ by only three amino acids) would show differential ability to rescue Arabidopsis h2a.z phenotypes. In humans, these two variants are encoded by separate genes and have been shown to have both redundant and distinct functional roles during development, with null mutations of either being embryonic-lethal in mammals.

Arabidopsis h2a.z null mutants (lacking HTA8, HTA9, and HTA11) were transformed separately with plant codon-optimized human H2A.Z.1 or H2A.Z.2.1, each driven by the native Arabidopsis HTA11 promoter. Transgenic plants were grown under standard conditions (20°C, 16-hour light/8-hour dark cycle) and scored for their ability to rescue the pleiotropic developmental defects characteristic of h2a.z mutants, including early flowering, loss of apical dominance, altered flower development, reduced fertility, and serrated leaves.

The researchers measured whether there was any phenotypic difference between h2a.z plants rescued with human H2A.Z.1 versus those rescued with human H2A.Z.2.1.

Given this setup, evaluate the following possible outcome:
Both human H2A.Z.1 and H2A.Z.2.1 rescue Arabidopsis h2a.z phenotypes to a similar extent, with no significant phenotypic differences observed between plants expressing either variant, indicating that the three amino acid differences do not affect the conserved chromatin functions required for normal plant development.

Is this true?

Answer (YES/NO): YES